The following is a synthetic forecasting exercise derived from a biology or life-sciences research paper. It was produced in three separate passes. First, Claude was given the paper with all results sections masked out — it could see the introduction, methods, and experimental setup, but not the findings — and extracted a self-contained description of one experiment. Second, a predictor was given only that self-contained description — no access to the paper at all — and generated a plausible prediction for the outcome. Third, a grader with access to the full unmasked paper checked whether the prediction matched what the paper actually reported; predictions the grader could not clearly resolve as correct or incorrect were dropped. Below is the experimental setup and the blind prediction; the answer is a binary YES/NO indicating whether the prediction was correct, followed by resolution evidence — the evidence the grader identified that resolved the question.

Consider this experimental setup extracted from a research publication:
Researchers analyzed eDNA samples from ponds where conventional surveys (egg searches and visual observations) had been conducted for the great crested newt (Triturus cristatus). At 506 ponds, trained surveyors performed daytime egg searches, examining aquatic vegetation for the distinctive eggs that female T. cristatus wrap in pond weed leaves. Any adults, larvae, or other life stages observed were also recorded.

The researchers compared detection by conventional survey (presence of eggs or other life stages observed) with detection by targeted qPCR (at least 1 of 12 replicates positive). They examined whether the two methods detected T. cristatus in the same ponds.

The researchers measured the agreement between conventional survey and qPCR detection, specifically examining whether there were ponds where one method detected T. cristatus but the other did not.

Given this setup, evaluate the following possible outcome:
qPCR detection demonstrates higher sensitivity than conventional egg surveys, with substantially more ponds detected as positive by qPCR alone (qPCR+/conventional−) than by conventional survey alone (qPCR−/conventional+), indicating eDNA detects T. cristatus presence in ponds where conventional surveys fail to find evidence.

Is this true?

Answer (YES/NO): YES